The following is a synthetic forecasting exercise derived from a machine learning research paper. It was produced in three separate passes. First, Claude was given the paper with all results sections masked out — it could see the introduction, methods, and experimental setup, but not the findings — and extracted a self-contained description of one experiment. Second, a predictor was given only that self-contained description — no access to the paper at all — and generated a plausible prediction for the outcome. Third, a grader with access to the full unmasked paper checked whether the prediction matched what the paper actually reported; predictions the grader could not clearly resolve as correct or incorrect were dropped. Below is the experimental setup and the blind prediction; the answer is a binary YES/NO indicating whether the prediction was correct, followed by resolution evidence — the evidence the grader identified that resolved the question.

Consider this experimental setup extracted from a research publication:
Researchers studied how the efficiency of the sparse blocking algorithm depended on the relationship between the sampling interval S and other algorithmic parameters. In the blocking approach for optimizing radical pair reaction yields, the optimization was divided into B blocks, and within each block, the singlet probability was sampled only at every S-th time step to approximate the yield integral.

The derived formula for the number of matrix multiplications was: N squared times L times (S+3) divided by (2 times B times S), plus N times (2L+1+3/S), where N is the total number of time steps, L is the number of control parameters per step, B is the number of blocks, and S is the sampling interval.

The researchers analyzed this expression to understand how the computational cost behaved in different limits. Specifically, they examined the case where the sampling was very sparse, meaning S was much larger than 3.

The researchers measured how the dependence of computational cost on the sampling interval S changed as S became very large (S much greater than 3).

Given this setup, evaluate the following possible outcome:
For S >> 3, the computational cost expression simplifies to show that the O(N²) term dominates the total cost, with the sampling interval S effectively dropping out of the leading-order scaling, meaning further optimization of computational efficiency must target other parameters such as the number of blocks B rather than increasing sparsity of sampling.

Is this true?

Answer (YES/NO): YES